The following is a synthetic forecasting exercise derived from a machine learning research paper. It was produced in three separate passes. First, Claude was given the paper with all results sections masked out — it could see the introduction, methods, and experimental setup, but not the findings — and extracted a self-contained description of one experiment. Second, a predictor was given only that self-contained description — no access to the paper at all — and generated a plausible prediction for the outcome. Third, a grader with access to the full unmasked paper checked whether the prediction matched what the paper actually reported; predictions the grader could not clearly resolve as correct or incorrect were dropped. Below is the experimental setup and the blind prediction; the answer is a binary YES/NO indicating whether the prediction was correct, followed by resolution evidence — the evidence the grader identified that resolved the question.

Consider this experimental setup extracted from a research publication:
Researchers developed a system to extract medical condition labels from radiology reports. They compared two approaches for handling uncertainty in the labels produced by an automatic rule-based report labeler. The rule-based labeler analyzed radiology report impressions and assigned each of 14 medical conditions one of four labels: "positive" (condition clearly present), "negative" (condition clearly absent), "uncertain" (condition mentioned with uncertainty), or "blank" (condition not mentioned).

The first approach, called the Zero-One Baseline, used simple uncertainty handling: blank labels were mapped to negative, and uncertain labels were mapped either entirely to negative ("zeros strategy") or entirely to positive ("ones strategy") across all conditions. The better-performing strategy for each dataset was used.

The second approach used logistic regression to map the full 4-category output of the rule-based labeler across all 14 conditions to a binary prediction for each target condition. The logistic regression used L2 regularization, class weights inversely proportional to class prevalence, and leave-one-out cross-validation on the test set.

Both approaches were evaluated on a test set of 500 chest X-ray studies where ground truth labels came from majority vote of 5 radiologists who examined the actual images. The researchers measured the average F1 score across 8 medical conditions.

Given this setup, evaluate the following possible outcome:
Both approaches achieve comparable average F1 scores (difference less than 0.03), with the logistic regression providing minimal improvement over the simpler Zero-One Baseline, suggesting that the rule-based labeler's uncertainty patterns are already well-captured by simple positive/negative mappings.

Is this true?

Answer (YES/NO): NO